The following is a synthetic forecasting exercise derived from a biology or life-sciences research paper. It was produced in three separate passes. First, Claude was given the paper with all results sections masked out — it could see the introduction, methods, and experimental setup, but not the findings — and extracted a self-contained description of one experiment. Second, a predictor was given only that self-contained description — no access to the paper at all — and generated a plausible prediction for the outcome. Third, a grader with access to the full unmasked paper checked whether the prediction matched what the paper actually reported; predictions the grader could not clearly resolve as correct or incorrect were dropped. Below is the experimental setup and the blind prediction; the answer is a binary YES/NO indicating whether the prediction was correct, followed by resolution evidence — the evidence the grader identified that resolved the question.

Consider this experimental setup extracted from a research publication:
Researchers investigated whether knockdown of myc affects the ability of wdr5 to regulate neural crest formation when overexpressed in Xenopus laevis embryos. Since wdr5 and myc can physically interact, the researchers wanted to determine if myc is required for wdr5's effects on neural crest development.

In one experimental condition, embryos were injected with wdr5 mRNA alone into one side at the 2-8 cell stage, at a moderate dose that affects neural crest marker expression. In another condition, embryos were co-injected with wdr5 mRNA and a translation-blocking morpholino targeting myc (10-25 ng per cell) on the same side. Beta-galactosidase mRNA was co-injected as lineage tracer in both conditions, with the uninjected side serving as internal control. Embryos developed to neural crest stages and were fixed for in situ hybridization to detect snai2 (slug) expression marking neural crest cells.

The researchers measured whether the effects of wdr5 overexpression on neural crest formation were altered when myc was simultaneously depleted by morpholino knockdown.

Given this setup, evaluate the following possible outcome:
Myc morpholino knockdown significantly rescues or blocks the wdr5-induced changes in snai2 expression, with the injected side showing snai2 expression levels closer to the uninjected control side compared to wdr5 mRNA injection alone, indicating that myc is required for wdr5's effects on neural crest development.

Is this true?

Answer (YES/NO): NO